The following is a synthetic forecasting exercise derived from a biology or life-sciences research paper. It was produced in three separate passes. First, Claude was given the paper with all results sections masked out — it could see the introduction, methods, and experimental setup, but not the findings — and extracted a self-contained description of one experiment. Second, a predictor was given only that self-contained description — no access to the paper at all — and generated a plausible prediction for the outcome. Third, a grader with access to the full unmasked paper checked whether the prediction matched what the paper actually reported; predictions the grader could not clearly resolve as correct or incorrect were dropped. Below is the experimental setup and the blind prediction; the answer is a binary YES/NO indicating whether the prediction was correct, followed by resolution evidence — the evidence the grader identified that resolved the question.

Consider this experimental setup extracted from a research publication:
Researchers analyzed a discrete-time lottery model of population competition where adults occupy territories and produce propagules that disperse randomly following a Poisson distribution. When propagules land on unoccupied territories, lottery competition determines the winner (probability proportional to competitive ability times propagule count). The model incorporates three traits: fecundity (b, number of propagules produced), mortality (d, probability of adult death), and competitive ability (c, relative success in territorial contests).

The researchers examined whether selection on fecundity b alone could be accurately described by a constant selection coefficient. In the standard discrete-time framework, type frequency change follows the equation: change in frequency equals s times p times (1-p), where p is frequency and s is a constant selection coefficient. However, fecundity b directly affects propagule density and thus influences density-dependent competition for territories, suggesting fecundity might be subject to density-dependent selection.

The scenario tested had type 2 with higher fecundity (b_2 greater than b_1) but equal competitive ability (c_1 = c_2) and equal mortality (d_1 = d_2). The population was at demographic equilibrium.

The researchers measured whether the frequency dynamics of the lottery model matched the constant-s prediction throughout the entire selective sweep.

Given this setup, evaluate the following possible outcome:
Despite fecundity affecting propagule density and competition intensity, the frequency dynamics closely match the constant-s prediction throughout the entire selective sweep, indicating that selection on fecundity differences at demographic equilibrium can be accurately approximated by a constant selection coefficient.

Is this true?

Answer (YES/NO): YES